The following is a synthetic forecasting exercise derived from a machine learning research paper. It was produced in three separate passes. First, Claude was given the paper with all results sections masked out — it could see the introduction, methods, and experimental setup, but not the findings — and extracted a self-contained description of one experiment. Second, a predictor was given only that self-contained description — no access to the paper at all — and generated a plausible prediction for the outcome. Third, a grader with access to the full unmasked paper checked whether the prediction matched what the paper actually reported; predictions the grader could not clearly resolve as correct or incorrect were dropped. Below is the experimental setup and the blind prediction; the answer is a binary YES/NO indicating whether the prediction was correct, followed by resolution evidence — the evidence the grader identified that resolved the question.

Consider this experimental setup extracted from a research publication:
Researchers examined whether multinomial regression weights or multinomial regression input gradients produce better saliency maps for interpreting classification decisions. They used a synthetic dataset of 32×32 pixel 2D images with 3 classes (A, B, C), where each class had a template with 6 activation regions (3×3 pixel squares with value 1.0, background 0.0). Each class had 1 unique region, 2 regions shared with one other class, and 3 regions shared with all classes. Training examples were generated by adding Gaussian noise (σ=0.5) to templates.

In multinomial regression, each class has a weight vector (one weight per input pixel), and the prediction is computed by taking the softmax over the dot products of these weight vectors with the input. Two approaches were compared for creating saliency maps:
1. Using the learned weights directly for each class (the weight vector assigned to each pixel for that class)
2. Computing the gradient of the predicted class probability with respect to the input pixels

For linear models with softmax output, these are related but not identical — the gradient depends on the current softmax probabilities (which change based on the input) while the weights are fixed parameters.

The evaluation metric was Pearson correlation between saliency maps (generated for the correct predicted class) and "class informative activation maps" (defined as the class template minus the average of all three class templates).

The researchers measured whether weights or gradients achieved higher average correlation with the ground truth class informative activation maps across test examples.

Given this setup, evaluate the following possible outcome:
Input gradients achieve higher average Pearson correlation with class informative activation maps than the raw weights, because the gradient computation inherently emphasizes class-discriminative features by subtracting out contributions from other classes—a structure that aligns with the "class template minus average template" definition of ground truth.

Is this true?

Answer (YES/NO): YES